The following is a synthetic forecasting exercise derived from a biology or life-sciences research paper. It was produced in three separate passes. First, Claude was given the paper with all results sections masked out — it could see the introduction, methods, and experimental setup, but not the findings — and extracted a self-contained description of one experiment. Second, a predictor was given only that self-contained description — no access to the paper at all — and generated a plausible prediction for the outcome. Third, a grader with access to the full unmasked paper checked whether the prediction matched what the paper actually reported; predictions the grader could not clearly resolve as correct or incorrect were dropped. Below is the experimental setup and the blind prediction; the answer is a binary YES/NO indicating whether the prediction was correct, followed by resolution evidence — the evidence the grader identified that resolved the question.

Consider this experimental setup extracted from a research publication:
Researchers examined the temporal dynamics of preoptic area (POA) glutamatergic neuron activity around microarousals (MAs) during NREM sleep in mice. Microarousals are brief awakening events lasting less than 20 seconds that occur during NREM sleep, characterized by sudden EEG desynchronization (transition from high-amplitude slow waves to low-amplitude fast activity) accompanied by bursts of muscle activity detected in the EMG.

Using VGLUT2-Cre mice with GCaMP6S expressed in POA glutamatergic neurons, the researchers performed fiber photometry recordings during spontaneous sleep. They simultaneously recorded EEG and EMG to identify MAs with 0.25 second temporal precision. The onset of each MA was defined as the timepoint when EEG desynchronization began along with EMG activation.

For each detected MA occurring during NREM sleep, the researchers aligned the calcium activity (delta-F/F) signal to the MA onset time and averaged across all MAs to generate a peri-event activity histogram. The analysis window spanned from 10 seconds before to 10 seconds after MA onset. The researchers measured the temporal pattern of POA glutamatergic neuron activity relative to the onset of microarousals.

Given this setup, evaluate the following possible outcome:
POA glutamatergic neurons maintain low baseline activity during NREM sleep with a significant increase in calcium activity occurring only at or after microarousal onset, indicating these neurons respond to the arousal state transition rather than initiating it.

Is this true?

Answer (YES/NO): NO